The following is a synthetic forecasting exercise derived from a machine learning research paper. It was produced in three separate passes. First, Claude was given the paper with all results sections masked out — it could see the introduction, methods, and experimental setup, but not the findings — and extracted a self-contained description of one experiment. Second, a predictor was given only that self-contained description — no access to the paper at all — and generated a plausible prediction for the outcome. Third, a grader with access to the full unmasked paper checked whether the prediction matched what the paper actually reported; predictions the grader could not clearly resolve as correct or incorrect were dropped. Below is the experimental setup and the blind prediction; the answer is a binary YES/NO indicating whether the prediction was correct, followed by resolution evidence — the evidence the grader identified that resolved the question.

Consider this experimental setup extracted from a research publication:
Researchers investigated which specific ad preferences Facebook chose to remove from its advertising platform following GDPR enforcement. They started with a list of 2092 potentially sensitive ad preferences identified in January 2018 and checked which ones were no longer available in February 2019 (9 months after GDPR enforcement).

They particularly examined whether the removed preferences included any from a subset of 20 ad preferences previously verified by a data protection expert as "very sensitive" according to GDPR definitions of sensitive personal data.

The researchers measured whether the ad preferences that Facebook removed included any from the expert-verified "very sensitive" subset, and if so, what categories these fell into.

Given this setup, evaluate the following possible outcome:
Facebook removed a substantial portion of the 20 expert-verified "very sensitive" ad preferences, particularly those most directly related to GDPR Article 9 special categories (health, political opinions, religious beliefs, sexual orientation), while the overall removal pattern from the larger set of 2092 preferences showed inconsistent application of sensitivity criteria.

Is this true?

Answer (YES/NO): NO